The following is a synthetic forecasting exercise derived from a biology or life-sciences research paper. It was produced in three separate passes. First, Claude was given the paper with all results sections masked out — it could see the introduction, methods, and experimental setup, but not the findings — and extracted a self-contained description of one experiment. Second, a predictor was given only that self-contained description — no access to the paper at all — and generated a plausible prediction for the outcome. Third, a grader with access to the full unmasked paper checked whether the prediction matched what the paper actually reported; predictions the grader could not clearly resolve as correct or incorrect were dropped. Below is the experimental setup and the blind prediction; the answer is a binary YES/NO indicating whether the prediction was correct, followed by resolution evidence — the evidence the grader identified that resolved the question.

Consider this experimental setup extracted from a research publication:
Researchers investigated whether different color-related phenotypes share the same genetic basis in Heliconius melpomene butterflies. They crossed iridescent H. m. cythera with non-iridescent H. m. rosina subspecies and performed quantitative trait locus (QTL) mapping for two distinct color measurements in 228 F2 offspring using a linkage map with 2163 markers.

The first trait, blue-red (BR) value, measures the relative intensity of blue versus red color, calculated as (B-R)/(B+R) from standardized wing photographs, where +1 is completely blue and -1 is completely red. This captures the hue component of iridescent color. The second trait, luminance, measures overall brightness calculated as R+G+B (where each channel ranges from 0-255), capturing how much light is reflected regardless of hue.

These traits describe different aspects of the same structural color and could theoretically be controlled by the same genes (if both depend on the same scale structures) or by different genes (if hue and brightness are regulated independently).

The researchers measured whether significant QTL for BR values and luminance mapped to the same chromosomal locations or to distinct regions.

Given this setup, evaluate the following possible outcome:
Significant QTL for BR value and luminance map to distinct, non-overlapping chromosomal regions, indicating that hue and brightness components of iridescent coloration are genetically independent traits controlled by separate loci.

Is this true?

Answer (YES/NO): NO